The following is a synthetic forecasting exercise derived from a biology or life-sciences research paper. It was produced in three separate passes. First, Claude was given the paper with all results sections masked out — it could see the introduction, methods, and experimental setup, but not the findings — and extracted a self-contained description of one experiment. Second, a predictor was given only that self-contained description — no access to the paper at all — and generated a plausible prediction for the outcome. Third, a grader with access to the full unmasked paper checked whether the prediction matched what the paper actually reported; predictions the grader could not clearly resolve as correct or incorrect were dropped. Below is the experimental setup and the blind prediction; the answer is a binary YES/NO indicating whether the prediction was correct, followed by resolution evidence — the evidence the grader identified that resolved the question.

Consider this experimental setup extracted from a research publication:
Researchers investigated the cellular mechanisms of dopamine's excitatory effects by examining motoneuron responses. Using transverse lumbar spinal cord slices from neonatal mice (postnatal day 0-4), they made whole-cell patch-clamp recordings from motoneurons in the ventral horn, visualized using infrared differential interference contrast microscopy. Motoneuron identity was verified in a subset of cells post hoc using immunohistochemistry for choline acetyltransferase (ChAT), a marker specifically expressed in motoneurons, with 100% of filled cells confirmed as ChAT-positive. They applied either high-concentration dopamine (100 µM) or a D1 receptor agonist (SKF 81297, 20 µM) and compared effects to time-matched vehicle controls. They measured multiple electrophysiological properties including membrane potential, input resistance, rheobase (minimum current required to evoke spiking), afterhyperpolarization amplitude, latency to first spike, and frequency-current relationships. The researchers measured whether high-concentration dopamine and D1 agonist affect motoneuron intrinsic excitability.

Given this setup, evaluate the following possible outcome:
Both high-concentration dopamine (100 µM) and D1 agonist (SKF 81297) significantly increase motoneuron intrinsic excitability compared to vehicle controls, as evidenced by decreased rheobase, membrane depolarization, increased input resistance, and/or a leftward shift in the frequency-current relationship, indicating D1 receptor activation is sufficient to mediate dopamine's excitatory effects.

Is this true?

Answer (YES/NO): YES